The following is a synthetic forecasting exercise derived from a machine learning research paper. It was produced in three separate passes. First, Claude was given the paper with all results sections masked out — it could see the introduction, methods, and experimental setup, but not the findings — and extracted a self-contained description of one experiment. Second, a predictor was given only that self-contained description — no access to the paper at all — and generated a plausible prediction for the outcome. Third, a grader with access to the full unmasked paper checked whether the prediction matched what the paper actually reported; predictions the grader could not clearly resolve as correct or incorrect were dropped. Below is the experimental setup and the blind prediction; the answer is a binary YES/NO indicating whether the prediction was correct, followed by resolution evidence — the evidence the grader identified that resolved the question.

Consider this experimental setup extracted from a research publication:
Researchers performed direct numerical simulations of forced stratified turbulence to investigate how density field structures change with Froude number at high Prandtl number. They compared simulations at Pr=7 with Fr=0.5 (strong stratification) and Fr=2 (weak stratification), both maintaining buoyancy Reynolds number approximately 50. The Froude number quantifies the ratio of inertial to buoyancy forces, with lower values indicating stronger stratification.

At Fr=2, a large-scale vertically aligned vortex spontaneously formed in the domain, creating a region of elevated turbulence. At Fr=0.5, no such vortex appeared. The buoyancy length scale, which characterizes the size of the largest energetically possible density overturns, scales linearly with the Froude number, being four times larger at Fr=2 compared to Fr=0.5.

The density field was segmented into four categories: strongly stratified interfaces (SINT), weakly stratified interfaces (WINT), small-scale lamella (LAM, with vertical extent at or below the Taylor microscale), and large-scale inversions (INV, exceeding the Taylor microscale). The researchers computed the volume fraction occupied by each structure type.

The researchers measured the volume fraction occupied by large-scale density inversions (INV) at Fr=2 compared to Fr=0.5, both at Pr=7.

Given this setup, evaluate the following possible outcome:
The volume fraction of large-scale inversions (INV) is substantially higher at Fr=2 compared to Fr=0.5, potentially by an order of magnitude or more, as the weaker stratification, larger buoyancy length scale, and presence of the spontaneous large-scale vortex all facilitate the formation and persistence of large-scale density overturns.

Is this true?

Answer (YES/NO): NO